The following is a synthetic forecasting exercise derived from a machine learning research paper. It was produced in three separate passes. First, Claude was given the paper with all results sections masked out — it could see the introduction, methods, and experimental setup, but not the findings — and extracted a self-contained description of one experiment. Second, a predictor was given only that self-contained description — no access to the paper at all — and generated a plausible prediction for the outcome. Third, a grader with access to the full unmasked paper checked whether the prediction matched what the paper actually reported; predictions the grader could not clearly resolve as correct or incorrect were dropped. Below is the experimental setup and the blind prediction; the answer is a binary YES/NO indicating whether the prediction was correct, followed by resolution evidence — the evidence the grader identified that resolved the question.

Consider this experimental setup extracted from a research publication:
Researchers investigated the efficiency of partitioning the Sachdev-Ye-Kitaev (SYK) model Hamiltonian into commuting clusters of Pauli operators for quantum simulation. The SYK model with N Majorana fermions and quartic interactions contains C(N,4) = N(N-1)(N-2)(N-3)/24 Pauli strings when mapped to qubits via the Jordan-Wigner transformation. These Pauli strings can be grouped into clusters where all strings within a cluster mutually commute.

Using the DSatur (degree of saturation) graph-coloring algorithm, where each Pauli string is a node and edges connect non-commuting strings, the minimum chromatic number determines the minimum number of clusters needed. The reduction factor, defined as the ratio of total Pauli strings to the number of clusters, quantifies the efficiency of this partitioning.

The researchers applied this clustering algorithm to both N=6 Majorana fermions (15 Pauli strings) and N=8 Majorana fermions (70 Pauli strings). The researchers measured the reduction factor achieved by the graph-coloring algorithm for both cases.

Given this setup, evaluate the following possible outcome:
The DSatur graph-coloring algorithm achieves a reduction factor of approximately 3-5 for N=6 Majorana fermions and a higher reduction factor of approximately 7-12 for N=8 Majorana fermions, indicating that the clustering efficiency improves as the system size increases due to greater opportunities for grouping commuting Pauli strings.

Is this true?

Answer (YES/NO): YES